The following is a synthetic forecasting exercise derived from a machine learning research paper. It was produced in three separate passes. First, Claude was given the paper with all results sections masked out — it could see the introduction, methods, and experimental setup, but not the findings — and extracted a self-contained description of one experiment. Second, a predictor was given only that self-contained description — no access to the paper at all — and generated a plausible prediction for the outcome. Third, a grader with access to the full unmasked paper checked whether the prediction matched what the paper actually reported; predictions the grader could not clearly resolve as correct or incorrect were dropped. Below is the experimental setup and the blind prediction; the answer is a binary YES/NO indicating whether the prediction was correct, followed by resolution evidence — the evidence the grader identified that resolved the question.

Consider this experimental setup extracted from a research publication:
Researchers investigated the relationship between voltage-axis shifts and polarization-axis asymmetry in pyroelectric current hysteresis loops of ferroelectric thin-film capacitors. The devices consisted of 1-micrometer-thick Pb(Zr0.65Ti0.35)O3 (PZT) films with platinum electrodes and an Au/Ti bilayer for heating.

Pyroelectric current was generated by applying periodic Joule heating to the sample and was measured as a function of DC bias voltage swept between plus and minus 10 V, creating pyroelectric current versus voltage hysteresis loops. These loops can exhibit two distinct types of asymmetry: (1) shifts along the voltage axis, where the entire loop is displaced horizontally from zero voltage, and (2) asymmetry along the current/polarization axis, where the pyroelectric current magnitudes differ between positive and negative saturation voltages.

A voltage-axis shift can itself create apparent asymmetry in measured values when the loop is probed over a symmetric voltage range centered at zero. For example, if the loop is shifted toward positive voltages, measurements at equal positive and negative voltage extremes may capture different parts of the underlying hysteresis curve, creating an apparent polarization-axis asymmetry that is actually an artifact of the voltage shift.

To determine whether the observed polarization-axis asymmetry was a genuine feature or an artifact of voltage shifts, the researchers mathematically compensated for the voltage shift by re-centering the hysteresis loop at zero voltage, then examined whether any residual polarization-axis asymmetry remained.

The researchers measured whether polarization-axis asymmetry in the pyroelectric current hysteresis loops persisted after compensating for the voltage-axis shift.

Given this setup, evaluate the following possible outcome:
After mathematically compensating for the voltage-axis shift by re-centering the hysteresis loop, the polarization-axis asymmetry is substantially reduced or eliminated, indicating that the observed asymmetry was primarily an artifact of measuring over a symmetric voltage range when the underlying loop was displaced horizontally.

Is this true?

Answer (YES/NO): NO